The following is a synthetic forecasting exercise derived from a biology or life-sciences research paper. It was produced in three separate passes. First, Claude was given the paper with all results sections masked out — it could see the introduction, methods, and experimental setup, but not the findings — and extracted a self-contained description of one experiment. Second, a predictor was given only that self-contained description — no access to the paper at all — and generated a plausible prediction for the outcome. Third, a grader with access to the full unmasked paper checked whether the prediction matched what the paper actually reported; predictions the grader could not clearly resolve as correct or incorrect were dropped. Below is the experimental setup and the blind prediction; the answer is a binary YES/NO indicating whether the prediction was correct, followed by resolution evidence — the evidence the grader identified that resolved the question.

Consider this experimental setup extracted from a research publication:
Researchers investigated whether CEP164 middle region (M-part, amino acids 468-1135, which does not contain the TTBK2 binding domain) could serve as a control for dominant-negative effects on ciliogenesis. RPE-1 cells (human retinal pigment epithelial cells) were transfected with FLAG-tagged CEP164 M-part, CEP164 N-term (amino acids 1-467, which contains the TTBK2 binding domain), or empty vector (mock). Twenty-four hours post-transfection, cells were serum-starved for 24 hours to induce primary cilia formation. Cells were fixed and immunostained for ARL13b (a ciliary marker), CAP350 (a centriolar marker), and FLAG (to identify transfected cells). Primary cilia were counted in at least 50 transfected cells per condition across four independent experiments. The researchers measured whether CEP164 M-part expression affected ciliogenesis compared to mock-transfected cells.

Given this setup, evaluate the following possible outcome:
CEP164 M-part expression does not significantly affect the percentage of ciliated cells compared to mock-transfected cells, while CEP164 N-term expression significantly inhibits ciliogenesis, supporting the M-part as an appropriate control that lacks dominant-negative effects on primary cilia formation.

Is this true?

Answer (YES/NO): YES